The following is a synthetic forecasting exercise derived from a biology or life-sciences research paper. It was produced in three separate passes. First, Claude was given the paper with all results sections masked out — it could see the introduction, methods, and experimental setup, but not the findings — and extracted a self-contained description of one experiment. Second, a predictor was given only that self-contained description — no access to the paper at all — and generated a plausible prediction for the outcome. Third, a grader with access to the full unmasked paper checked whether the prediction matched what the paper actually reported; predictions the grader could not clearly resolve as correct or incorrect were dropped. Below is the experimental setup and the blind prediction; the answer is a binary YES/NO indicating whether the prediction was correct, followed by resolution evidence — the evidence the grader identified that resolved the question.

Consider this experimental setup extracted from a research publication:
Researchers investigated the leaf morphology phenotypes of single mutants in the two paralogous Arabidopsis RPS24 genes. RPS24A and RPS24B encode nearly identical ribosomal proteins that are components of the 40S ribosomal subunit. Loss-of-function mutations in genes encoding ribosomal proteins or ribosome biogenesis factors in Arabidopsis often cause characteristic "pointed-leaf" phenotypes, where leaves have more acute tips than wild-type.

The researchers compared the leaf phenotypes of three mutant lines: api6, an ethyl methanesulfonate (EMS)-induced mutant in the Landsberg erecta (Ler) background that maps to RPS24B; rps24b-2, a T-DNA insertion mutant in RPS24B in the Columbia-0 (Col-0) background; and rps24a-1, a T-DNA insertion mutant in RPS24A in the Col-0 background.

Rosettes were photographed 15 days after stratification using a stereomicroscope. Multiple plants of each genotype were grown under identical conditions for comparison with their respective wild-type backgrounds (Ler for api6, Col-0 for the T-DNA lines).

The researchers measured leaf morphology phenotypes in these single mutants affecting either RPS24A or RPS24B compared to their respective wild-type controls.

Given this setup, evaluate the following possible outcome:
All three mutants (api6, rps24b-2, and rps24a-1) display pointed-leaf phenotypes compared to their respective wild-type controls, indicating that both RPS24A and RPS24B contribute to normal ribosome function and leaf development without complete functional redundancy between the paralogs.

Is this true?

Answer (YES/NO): YES